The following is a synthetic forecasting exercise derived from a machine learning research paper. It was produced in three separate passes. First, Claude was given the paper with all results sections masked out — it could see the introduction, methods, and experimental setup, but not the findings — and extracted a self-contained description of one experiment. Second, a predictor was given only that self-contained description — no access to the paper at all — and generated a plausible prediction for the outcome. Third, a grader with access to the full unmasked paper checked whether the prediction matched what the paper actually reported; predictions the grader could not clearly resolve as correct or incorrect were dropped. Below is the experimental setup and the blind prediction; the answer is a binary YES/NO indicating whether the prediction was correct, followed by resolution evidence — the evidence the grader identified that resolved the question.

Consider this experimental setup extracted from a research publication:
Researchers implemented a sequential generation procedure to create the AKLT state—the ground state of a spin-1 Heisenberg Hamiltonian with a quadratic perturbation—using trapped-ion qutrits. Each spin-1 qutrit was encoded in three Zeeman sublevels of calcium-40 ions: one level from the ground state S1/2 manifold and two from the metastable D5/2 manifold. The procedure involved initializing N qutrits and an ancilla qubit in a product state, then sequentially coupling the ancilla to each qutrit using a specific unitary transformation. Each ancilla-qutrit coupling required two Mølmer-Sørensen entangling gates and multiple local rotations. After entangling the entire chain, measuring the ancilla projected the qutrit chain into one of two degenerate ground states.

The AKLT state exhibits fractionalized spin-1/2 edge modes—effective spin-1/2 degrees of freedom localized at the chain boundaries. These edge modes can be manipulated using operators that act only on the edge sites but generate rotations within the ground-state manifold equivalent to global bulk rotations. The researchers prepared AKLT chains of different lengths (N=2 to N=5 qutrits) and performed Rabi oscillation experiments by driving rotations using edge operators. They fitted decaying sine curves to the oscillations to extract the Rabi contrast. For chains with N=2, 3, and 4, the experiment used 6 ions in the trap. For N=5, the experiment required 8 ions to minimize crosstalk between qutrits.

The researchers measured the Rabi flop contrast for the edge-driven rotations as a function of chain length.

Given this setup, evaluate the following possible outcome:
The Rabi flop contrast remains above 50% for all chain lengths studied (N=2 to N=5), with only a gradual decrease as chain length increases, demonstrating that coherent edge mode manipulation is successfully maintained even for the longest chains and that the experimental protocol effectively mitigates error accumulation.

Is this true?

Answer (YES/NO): NO